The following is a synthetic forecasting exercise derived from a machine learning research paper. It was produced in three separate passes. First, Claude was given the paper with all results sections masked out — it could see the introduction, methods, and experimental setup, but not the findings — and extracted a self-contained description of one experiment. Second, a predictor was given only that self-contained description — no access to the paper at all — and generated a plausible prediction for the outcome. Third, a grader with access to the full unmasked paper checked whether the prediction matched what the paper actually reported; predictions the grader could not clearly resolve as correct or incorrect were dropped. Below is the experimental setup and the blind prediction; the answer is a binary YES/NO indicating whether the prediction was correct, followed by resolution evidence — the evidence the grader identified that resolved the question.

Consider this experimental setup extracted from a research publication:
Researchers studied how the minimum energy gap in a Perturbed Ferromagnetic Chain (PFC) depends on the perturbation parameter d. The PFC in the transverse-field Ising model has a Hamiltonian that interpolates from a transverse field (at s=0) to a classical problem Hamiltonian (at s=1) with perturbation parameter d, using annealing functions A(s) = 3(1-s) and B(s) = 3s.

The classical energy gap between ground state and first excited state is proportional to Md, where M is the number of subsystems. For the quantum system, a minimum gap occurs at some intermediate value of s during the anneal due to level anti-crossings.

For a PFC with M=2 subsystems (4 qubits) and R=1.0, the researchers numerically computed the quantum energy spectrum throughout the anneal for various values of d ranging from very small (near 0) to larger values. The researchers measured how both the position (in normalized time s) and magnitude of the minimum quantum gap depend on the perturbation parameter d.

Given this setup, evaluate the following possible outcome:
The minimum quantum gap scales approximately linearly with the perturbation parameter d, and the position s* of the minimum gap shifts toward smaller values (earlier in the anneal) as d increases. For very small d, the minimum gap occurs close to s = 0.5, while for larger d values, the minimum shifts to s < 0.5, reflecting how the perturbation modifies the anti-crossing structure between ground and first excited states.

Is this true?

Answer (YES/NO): NO